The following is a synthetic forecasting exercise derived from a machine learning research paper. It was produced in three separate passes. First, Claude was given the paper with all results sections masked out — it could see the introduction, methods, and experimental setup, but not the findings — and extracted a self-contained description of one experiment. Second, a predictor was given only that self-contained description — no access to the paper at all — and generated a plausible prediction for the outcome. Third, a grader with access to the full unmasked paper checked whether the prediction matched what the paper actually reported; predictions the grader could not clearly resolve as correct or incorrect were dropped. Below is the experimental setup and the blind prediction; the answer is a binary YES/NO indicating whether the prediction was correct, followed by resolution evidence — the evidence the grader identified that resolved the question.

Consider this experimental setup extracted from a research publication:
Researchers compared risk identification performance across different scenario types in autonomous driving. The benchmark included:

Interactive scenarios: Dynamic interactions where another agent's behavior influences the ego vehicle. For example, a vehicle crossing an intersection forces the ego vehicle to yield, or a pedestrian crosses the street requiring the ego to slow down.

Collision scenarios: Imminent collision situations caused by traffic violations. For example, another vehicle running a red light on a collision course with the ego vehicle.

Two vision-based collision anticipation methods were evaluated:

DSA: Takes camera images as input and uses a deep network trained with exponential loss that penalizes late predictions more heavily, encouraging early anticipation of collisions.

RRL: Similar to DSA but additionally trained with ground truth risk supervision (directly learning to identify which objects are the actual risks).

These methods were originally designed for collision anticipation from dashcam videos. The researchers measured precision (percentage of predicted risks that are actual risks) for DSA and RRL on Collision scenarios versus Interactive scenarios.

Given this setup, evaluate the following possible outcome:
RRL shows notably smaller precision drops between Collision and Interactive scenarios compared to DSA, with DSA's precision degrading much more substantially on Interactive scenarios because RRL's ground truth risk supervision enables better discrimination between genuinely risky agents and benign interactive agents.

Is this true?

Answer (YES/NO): NO